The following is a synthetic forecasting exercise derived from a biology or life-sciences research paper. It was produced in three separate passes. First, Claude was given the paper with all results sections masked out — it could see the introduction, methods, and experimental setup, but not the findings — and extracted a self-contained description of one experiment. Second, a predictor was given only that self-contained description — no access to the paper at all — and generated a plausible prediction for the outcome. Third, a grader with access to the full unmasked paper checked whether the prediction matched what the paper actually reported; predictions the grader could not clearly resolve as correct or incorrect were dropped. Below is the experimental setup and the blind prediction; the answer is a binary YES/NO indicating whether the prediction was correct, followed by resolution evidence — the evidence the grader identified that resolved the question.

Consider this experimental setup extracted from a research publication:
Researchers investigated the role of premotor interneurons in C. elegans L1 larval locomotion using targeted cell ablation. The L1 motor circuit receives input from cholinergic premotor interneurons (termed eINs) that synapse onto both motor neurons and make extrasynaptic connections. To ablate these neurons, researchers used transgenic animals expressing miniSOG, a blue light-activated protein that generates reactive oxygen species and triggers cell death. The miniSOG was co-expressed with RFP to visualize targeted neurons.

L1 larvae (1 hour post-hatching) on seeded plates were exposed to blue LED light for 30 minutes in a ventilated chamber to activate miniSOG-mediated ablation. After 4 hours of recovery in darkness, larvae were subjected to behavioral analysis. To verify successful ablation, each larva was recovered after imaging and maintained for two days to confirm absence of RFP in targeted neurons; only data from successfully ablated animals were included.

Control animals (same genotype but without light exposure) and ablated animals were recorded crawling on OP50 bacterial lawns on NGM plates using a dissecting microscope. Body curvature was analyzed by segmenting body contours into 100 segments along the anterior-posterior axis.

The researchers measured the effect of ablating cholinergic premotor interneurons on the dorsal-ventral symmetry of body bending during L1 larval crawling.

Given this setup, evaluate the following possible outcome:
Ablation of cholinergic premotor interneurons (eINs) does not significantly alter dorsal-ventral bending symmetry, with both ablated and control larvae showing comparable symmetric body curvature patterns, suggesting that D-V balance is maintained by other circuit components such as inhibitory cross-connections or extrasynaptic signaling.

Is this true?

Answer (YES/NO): NO